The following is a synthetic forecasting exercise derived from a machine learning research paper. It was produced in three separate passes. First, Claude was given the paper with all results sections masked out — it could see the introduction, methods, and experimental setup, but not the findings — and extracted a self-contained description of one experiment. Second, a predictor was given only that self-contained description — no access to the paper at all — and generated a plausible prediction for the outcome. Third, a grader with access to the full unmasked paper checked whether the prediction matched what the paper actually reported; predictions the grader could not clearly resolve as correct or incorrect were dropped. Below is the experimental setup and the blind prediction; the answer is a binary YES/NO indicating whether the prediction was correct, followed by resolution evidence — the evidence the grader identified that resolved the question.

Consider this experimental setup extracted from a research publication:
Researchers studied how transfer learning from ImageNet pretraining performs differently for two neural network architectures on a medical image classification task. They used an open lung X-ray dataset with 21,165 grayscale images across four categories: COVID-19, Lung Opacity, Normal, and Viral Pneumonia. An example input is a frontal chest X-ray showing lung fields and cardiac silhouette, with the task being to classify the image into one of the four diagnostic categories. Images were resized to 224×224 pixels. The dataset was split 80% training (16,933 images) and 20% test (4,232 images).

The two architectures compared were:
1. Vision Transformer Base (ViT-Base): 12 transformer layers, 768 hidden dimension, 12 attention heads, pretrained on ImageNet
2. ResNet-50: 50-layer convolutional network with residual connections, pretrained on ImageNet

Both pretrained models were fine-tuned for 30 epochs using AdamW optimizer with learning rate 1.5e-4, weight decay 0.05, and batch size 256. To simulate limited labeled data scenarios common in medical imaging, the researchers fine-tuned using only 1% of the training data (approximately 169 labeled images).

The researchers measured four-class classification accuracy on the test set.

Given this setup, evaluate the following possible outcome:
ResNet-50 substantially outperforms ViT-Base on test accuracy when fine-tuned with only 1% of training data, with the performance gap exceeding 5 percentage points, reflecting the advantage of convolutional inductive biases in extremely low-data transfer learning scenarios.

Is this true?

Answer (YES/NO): NO